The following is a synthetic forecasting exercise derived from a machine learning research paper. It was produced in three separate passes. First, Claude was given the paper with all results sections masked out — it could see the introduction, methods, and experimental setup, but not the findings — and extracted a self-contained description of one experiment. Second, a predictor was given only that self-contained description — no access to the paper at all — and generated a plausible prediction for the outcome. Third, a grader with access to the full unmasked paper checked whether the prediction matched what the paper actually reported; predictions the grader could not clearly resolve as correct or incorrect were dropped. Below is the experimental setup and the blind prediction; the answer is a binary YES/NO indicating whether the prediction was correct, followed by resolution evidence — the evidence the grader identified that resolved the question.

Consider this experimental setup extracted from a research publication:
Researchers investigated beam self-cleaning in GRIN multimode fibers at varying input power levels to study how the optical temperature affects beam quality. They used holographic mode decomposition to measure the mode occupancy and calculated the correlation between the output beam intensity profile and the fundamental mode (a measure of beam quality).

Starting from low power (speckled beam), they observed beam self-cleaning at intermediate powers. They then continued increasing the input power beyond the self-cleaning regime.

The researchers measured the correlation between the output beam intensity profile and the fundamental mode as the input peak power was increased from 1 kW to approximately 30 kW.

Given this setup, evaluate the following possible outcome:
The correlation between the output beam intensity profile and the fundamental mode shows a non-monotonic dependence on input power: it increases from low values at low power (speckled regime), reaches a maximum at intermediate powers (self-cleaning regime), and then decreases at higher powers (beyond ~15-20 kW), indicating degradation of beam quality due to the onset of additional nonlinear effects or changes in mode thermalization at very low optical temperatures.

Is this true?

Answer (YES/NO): YES